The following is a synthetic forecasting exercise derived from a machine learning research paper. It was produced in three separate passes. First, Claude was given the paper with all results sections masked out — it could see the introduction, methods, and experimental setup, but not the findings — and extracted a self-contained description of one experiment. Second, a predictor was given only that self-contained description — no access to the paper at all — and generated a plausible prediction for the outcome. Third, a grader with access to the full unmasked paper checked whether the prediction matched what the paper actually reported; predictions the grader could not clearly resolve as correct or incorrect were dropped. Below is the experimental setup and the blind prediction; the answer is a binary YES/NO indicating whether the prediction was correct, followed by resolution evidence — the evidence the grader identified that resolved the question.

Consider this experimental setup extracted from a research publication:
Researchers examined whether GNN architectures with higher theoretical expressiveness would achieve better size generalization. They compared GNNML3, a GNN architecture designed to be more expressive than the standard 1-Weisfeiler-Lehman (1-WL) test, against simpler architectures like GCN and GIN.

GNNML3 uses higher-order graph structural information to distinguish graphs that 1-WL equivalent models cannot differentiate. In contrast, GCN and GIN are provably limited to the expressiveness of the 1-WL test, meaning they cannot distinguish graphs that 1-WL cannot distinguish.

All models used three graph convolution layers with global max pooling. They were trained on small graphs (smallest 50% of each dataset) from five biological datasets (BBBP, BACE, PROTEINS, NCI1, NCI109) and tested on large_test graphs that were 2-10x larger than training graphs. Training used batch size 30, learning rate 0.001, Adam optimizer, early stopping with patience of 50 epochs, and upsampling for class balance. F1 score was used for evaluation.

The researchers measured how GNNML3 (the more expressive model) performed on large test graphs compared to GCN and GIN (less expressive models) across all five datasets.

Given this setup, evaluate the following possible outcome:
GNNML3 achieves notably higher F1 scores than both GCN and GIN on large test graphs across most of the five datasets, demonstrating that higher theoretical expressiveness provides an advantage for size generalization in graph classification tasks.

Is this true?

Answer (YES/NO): NO